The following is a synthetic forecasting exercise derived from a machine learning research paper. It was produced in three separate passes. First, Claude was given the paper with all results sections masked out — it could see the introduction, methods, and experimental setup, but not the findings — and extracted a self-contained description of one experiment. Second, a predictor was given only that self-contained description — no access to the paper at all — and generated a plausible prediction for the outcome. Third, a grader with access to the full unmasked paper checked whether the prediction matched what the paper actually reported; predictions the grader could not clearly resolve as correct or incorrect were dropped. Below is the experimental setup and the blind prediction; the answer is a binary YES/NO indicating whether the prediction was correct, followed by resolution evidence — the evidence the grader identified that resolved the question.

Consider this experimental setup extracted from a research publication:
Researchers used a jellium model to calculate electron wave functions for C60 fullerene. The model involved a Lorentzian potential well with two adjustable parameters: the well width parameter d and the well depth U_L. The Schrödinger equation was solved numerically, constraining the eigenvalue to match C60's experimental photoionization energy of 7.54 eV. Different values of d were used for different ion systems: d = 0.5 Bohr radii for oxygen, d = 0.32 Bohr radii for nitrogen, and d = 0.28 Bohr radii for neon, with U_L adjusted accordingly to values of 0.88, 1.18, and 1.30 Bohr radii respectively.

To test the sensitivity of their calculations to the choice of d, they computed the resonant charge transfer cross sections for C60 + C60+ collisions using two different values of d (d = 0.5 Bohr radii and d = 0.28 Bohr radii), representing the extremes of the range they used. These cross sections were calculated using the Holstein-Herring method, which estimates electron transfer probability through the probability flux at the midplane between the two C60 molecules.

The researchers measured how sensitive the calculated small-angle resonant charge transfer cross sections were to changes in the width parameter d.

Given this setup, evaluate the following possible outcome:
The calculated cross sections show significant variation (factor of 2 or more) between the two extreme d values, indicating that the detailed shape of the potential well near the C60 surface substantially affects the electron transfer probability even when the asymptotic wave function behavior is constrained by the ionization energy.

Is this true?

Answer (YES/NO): NO